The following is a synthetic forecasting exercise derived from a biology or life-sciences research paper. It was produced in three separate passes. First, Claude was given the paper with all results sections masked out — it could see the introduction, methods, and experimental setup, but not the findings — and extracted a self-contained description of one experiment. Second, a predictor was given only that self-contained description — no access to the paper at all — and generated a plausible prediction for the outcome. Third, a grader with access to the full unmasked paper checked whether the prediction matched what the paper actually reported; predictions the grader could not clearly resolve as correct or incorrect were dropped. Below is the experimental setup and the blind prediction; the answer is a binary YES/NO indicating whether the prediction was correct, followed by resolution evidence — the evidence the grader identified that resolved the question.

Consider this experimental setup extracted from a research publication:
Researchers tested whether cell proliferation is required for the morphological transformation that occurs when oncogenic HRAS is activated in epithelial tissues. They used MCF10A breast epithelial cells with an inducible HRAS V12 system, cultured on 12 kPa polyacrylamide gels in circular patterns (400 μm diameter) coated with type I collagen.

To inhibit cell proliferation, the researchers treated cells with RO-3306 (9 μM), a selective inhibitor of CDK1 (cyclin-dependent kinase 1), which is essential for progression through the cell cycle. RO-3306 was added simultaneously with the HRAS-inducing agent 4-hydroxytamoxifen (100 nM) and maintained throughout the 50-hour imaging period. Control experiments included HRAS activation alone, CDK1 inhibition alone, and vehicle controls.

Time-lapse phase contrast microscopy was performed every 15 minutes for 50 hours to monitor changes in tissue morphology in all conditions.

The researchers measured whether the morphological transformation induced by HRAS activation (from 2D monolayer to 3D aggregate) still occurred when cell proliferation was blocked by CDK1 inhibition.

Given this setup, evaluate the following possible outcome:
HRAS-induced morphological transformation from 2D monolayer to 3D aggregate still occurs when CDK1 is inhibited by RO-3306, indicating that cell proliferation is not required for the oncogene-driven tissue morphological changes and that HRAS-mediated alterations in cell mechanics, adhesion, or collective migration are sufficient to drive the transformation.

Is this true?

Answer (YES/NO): YES